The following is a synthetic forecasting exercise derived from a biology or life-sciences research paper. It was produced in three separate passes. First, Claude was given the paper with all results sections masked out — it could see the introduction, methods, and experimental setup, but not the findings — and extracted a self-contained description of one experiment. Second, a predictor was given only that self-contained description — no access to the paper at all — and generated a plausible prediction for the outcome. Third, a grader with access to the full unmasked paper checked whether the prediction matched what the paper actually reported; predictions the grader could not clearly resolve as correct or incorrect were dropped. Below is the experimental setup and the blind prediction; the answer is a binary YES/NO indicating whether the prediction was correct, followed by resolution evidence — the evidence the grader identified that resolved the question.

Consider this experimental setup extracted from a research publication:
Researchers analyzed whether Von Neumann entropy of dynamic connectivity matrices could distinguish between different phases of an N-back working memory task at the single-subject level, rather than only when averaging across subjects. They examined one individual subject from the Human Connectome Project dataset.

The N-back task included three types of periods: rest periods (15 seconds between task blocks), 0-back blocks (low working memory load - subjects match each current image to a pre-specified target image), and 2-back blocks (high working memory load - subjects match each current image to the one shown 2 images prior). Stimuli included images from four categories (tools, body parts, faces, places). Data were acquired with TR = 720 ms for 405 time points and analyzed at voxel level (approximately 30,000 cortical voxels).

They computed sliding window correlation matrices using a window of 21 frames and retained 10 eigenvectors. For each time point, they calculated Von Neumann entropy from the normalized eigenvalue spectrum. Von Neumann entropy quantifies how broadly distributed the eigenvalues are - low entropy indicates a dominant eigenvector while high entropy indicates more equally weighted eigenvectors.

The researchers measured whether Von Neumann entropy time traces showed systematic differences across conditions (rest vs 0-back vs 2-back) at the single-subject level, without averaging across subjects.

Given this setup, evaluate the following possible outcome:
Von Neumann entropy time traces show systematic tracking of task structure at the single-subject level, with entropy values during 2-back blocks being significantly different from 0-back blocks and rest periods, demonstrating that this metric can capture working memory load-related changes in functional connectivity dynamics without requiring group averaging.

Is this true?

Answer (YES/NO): NO